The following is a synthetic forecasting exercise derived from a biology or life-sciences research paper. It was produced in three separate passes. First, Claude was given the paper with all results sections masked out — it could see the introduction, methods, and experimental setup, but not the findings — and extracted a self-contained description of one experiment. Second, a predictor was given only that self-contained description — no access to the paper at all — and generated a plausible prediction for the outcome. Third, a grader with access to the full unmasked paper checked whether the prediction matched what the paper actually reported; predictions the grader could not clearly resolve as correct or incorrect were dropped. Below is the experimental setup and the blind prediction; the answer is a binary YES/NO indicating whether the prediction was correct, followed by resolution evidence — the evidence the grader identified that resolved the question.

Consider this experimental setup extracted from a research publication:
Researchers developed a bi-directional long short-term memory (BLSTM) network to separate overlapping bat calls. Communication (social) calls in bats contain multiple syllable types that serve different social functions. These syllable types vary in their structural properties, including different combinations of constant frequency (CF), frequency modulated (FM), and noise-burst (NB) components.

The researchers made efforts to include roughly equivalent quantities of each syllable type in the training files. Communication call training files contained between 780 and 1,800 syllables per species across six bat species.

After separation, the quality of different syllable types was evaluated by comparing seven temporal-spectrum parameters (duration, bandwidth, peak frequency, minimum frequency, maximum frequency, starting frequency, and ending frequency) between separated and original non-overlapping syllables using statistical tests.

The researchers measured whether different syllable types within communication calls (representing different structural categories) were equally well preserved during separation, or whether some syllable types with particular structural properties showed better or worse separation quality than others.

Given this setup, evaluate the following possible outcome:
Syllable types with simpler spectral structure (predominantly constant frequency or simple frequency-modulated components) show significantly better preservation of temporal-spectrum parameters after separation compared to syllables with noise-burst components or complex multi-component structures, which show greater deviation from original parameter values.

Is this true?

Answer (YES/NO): NO